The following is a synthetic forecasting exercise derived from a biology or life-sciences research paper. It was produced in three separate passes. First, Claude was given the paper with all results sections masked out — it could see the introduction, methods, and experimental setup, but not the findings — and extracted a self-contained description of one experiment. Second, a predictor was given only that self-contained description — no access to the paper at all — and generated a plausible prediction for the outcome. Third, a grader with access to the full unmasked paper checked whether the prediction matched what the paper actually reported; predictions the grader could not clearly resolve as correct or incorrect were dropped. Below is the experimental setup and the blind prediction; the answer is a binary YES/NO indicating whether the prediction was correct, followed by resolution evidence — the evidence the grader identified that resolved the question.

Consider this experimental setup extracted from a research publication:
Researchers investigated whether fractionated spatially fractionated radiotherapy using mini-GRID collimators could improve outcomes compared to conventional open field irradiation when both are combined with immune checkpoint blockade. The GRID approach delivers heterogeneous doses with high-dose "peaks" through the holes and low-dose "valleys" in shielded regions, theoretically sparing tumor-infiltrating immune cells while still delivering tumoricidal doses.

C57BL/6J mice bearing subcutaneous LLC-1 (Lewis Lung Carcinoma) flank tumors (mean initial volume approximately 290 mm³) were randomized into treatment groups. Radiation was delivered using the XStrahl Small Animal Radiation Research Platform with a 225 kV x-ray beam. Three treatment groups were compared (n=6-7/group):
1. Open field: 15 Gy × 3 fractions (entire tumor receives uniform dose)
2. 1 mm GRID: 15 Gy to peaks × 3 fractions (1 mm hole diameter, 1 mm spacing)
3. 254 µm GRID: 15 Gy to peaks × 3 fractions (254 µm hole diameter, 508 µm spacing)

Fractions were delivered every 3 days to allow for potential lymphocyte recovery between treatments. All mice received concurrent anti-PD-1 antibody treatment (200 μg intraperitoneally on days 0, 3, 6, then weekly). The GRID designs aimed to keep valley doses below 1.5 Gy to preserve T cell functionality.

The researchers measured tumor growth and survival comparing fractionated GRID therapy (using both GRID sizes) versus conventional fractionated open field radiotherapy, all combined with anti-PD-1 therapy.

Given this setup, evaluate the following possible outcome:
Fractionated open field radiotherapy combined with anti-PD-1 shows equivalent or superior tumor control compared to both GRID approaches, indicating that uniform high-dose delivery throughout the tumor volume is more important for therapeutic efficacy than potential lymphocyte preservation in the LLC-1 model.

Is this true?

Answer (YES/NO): YES